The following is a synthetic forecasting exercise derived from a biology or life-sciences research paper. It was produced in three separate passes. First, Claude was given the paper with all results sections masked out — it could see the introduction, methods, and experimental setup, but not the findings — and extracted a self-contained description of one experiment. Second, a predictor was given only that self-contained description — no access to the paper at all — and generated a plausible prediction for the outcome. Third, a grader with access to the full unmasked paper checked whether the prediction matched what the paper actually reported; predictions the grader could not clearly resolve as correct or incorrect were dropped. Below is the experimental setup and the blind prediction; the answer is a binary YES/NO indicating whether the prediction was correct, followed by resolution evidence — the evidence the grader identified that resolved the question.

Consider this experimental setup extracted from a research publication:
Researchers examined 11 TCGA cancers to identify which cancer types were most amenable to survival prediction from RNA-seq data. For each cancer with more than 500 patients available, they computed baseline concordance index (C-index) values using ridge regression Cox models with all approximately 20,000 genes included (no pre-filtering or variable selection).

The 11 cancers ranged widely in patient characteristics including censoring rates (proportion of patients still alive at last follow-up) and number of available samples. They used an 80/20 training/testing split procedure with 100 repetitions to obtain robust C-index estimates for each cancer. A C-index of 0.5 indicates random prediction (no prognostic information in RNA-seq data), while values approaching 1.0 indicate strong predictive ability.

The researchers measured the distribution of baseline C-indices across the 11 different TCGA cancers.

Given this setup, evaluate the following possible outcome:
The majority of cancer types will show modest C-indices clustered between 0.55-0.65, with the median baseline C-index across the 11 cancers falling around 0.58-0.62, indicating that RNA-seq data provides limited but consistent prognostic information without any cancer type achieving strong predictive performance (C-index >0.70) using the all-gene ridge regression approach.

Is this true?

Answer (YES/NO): NO